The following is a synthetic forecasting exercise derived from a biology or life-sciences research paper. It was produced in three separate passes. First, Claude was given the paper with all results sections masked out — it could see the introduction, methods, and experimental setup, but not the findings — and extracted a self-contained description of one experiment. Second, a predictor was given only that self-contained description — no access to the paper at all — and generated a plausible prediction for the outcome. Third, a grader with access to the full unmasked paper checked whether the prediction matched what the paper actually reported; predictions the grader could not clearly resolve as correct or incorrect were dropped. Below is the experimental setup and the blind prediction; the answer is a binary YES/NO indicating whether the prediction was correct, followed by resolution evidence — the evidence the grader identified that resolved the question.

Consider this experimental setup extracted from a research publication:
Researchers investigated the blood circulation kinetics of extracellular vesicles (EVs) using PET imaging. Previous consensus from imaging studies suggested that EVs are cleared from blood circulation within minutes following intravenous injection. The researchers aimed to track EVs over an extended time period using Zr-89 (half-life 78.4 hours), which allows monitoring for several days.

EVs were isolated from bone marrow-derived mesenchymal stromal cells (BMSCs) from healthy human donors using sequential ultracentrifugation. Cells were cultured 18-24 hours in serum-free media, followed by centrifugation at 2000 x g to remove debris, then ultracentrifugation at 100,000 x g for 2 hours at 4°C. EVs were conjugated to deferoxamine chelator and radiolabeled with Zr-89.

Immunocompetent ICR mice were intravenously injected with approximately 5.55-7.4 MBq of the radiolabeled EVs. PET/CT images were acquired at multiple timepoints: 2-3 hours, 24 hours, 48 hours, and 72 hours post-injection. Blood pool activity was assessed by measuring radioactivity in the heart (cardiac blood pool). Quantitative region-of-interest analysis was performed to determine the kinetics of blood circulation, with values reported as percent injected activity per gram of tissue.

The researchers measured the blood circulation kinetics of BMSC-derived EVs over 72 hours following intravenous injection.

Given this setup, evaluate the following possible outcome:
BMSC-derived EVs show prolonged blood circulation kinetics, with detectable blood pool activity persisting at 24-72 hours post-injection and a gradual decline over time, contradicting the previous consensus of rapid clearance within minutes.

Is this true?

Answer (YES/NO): YES